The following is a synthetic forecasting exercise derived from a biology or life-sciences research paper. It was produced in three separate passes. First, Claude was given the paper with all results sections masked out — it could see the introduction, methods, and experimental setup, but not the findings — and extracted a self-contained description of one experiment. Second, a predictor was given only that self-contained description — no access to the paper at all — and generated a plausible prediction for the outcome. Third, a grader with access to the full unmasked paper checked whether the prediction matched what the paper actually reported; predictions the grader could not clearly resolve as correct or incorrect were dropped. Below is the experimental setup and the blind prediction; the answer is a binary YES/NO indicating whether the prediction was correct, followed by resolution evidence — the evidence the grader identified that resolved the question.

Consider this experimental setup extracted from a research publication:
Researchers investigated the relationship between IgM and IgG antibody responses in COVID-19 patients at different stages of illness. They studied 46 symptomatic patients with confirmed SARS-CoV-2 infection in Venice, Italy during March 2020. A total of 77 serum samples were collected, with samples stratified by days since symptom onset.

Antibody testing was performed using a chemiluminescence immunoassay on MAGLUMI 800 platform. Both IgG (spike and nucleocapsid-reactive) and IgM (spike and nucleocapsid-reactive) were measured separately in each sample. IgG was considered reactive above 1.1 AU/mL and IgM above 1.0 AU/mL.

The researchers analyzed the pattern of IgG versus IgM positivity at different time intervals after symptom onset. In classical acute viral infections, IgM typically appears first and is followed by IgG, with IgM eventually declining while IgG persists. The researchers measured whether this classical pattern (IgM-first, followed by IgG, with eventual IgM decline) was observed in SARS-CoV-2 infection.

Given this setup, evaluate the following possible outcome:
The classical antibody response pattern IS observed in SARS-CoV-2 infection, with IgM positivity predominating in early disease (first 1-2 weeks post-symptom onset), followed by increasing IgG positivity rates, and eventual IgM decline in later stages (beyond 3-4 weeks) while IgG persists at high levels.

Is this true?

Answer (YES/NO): NO